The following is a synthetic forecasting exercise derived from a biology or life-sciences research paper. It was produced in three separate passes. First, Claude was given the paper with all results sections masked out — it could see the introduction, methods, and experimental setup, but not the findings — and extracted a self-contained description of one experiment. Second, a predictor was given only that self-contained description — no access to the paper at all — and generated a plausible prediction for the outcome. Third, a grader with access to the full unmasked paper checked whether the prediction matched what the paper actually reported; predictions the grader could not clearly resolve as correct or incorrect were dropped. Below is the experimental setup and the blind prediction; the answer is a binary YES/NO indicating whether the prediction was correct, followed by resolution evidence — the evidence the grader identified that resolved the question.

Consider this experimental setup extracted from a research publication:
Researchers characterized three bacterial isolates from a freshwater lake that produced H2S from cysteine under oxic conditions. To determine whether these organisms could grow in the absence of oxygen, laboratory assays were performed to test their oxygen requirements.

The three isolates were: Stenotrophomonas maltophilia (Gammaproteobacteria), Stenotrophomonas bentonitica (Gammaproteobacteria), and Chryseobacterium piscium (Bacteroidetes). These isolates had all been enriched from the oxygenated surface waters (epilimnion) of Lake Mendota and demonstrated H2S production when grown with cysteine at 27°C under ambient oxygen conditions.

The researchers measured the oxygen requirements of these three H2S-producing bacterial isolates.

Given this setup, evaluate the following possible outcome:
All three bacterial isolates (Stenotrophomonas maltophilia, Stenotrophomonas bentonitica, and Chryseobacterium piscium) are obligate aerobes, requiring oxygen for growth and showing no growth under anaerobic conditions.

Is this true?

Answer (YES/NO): YES